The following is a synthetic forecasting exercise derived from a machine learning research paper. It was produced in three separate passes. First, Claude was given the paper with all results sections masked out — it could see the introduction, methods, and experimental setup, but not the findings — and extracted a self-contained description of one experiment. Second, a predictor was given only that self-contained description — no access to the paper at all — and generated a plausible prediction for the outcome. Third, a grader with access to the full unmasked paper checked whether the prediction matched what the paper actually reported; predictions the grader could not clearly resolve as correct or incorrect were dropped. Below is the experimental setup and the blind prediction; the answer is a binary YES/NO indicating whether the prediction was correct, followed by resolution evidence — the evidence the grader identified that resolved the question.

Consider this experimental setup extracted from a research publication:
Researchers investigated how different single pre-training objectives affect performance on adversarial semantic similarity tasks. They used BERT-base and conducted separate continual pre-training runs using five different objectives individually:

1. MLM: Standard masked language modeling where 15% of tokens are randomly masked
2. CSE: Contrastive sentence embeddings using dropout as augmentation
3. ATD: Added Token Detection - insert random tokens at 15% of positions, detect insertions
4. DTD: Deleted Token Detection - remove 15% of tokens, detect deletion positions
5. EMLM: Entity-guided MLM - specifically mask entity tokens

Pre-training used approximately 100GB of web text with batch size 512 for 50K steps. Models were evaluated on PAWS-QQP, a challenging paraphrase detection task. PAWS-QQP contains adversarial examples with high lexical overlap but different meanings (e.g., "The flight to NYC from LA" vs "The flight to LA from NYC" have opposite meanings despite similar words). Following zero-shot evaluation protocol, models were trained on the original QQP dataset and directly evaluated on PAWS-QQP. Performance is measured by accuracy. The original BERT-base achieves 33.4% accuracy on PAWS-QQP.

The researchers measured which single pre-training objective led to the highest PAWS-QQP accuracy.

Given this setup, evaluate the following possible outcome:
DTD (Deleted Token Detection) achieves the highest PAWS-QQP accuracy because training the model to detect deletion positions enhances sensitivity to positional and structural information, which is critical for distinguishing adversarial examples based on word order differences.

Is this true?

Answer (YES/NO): YES